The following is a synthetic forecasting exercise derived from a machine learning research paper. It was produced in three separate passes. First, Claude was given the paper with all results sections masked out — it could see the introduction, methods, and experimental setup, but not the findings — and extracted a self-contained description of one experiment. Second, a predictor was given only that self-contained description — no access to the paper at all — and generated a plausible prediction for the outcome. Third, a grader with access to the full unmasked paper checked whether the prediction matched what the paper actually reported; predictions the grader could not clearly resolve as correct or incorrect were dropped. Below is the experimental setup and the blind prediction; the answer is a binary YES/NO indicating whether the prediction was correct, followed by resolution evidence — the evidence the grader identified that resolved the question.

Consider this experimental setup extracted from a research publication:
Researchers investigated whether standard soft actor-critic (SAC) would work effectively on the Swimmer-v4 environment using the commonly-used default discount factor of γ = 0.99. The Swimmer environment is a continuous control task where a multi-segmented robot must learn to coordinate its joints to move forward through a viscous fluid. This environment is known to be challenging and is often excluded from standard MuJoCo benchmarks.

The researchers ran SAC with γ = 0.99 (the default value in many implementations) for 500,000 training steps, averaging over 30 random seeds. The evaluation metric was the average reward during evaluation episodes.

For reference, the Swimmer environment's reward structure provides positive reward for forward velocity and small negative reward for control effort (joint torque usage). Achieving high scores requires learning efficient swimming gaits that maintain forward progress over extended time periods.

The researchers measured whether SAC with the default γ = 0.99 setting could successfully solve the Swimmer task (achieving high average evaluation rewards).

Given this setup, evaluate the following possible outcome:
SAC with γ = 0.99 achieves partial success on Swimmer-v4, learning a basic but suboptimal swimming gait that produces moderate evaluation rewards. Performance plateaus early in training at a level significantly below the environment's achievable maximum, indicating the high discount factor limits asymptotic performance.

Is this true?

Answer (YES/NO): NO